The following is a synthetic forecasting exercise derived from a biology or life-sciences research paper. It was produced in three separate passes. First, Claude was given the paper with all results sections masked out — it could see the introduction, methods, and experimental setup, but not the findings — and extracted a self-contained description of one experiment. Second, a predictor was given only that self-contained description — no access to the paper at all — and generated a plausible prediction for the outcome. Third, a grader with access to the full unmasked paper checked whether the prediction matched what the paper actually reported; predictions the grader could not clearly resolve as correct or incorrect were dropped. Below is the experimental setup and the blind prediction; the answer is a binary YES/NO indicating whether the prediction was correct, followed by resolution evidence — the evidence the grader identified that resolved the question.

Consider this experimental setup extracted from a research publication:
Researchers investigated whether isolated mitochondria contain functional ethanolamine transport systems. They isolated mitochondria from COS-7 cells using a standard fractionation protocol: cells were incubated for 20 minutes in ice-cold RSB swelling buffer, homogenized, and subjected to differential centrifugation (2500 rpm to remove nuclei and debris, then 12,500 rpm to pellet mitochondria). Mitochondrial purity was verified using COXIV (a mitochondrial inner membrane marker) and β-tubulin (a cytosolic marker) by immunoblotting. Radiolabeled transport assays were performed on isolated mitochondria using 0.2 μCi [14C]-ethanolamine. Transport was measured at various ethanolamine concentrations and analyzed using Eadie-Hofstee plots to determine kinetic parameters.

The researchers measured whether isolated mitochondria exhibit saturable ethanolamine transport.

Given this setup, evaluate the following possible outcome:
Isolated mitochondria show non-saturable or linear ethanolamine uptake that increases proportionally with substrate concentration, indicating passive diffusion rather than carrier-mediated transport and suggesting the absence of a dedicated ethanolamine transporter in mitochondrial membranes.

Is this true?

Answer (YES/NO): NO